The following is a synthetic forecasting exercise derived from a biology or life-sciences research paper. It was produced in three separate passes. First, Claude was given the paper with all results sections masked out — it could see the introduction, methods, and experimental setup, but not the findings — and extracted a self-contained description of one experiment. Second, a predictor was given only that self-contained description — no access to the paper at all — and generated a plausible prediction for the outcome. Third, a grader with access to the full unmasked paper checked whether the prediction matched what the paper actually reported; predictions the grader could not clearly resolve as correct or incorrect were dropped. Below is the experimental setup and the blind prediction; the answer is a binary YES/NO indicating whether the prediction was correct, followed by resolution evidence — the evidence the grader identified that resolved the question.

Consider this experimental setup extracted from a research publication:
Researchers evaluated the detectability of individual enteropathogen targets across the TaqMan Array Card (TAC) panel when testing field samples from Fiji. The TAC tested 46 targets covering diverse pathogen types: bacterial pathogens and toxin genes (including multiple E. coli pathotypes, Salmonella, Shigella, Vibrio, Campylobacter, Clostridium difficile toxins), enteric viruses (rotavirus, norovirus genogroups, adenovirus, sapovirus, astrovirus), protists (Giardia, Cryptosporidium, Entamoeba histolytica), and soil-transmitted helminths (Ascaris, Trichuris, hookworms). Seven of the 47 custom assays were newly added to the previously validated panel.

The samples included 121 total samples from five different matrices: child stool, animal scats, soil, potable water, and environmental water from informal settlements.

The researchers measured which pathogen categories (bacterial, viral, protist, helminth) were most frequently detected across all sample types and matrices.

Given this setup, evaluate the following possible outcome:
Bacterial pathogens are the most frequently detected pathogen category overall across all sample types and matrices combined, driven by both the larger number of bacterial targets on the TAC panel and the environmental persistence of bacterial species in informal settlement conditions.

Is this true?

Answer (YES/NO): YES